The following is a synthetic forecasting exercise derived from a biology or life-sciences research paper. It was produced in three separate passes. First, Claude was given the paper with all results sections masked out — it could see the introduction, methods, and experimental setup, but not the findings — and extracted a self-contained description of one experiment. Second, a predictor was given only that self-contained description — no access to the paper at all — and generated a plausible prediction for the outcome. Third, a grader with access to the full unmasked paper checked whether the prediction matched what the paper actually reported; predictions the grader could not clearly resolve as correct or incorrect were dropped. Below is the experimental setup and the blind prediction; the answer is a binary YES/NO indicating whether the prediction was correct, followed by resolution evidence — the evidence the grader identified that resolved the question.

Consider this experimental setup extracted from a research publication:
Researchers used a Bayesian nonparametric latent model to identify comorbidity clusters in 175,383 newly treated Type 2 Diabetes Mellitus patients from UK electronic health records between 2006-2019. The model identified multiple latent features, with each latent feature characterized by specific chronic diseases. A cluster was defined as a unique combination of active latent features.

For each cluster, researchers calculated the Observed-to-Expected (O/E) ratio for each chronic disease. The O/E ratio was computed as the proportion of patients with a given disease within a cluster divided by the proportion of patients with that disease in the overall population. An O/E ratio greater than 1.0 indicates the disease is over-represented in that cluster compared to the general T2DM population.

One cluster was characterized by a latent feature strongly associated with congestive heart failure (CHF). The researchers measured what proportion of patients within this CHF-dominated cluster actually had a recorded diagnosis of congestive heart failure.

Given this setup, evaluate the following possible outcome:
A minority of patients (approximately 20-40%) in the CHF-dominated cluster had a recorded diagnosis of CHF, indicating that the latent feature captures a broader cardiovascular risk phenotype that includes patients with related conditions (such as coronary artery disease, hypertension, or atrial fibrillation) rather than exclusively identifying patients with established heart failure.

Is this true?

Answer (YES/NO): NO